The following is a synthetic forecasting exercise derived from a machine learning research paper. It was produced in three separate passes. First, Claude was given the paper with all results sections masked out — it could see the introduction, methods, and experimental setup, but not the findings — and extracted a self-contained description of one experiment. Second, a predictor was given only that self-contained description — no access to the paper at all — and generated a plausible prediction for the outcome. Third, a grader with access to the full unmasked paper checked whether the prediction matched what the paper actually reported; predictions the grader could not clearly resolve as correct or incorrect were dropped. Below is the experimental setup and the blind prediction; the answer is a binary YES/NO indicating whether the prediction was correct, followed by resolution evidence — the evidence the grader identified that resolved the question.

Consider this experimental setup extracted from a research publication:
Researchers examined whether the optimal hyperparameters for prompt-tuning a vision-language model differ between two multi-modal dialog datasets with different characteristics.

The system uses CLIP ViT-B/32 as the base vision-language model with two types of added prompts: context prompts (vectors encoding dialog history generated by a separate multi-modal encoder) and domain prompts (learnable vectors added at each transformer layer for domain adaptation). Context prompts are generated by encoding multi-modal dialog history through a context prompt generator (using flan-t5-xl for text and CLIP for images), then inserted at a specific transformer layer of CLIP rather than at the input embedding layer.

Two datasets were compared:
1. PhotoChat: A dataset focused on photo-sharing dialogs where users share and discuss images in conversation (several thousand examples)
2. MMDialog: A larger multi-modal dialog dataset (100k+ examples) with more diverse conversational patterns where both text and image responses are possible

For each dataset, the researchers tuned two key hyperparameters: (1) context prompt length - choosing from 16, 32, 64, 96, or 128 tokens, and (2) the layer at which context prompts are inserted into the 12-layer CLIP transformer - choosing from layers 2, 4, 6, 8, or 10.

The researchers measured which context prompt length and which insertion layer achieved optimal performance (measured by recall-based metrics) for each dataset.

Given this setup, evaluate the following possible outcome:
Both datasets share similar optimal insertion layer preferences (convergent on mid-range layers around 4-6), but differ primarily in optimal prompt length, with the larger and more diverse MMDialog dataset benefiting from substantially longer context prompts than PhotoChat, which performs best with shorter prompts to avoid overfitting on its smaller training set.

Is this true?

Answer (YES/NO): NO